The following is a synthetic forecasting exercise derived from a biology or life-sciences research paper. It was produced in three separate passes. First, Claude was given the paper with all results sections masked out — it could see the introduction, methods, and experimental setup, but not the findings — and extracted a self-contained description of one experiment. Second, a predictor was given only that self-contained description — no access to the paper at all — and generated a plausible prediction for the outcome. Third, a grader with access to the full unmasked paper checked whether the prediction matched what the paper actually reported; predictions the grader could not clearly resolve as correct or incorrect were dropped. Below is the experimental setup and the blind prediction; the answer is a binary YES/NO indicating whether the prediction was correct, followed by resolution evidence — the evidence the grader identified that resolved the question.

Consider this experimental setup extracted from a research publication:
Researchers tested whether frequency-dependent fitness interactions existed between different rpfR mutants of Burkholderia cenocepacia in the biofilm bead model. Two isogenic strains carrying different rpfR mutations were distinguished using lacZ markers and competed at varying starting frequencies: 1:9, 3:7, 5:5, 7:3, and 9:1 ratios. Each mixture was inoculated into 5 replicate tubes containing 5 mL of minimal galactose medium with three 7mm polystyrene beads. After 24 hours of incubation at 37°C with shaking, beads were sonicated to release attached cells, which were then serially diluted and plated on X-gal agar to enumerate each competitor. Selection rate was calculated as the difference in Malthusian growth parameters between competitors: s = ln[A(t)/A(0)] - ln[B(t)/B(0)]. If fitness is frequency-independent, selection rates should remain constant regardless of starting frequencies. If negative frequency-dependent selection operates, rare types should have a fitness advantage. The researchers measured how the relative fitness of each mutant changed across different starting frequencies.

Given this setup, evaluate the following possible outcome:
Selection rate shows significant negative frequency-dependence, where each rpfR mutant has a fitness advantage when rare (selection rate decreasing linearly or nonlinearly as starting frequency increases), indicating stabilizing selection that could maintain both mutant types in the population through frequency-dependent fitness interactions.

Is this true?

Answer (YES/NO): YES